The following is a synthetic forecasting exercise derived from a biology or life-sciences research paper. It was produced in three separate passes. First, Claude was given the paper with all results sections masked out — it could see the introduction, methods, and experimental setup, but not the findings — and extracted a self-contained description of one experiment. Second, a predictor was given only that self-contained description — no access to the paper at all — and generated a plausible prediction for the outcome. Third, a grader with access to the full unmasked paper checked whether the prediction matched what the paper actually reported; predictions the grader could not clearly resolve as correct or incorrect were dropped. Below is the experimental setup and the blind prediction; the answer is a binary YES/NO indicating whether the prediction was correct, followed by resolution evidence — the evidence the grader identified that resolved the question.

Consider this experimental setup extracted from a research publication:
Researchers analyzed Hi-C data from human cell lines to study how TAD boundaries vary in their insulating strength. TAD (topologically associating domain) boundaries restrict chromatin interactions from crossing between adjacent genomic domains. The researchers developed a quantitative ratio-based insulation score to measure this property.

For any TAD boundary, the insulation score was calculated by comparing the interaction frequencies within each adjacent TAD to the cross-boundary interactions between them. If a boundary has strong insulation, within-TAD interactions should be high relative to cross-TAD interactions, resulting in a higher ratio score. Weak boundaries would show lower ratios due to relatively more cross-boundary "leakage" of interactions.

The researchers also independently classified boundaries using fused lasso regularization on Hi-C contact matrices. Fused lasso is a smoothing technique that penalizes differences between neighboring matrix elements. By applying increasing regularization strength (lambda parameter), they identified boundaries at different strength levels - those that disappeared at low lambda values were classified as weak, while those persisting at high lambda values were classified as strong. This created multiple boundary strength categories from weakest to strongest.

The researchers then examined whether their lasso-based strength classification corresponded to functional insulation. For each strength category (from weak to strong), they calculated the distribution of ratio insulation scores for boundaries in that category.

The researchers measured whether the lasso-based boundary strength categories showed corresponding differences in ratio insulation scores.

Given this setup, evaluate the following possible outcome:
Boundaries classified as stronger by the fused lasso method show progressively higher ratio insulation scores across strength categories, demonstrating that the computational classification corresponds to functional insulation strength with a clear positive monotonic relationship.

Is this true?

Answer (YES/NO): YES